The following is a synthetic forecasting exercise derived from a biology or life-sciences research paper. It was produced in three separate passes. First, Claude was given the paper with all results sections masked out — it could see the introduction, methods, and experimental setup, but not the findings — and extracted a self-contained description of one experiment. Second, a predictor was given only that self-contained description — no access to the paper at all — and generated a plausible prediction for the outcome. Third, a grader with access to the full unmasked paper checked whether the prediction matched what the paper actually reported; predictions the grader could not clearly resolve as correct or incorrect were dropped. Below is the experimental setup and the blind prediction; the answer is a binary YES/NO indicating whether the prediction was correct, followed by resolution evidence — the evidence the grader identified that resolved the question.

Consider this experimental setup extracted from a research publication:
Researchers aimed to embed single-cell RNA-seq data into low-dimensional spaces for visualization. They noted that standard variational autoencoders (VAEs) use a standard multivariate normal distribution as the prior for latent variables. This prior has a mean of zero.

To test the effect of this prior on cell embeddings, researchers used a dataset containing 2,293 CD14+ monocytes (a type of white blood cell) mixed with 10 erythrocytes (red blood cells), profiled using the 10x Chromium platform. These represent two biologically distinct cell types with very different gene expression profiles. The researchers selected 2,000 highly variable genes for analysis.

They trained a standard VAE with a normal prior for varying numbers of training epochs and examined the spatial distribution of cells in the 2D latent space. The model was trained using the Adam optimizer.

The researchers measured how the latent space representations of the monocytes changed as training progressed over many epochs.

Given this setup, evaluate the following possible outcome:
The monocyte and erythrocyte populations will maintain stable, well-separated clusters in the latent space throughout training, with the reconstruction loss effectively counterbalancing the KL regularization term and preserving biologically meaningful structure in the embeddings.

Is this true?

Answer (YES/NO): NO